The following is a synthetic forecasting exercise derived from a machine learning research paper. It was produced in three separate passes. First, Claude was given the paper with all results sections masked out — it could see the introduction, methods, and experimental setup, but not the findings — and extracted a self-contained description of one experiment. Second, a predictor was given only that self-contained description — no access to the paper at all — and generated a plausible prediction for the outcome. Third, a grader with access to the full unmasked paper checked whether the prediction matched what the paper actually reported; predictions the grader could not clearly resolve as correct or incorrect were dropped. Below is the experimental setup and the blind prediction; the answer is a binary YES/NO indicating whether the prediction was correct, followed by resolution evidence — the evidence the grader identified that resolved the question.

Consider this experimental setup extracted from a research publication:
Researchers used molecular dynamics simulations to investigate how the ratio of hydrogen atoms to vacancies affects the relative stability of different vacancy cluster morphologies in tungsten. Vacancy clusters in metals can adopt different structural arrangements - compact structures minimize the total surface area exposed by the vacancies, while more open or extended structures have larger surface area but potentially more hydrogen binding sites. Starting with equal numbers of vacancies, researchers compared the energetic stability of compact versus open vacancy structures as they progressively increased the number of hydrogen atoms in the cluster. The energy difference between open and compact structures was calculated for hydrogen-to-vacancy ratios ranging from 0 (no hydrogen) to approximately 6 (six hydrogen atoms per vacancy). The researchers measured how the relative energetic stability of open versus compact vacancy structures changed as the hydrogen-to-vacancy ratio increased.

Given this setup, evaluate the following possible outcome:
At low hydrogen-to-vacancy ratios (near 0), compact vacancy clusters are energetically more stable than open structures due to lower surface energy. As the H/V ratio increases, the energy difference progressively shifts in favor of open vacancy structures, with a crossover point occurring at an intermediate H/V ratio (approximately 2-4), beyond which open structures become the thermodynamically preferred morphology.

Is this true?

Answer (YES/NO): NO